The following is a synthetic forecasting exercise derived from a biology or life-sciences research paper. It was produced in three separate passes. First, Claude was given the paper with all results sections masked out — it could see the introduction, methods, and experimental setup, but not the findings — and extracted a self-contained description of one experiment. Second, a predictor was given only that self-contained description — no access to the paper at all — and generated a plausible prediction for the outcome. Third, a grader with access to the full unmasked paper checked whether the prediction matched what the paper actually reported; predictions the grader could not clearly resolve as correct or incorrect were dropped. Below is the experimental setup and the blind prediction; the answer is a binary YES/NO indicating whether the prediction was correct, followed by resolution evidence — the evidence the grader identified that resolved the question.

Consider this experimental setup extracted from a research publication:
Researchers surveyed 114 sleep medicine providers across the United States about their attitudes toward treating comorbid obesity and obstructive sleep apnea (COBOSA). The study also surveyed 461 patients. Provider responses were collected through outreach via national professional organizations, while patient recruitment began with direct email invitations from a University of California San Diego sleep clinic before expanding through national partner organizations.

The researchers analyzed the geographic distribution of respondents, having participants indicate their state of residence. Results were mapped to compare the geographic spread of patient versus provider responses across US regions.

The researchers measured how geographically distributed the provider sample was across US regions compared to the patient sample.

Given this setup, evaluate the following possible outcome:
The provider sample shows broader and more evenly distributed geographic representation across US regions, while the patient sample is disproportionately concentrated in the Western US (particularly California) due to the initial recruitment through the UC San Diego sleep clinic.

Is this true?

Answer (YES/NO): YES